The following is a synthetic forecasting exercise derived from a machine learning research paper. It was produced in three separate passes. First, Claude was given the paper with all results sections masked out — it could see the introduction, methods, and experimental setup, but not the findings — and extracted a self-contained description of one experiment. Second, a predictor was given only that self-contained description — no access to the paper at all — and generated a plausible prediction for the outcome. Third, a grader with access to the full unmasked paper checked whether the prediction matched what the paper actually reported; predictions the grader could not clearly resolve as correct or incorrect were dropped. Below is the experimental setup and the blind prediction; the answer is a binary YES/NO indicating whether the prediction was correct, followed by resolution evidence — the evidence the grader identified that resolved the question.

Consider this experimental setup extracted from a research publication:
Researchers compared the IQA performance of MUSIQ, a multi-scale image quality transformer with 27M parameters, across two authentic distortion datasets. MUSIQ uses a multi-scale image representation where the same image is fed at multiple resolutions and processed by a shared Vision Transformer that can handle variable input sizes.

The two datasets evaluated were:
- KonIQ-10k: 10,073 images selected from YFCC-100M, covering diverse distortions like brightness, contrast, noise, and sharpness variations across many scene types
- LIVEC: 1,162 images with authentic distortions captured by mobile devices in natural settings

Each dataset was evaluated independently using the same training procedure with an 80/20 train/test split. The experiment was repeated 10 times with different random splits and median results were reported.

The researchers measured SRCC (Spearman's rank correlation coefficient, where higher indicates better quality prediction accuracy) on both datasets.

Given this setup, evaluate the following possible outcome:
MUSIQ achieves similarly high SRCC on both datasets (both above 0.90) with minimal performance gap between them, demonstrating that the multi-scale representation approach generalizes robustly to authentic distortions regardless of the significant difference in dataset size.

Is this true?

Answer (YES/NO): NO